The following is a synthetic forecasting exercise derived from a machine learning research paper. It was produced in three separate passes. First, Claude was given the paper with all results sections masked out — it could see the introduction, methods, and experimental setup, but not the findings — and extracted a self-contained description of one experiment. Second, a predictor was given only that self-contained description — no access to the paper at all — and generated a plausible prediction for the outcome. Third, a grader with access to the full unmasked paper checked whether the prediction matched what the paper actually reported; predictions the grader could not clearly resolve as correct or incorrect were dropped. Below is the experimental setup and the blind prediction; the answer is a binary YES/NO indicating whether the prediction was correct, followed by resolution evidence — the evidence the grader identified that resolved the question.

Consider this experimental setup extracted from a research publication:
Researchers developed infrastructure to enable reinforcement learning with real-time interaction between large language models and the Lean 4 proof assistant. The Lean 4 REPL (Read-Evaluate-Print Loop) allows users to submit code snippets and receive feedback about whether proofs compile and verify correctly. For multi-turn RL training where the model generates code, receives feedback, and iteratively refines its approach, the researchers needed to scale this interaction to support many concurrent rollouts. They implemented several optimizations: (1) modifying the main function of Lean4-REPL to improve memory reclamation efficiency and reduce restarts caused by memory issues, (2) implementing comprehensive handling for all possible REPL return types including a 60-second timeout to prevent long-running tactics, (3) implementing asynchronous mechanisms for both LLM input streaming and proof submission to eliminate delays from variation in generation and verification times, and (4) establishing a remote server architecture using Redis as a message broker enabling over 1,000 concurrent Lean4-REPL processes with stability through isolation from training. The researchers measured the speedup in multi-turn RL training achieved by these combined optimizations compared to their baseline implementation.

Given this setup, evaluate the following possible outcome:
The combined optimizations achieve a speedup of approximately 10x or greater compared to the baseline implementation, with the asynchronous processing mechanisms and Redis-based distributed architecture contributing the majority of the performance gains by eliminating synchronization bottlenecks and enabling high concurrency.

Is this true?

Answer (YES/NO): YES